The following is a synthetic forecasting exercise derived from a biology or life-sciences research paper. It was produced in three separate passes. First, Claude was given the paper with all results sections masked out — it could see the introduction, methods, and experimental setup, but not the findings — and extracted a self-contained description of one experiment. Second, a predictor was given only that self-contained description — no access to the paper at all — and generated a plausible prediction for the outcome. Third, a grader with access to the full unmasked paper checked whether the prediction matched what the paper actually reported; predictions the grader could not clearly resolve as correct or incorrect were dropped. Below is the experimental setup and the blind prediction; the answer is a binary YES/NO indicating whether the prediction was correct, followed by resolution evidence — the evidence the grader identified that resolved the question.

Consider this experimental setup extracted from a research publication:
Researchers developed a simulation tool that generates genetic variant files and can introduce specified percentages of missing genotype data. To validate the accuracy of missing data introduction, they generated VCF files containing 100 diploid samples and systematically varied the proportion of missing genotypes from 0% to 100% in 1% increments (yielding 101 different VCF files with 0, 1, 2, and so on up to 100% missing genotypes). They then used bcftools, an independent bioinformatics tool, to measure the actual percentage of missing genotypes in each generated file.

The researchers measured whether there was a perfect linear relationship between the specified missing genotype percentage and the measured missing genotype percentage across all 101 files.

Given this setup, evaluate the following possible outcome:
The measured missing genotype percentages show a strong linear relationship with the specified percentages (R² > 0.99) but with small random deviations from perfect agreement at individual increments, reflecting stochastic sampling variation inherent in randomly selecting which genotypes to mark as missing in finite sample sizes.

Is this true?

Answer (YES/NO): NO